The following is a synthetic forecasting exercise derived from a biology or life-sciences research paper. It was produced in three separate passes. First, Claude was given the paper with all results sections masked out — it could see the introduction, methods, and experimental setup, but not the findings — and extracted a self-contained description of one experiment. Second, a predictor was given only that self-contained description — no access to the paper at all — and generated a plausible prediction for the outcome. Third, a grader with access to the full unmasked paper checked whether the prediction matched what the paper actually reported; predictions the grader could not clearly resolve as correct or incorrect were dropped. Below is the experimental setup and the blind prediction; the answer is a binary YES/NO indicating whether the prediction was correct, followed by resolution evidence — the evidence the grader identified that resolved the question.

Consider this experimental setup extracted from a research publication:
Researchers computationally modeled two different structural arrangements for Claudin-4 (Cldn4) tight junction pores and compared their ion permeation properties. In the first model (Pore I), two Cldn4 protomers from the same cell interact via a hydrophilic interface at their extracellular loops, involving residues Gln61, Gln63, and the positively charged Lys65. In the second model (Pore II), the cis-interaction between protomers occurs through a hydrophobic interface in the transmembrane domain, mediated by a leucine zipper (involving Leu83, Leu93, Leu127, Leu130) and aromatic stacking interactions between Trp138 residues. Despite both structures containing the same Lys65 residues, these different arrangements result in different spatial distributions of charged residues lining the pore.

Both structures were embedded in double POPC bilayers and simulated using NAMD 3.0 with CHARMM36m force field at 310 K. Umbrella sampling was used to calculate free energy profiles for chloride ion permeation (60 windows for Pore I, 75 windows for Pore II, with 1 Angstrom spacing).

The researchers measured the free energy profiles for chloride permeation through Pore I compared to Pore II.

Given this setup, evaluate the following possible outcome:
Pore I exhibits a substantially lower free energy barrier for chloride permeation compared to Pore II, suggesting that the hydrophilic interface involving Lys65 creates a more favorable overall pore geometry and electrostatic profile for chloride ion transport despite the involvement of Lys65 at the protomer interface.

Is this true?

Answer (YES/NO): YES